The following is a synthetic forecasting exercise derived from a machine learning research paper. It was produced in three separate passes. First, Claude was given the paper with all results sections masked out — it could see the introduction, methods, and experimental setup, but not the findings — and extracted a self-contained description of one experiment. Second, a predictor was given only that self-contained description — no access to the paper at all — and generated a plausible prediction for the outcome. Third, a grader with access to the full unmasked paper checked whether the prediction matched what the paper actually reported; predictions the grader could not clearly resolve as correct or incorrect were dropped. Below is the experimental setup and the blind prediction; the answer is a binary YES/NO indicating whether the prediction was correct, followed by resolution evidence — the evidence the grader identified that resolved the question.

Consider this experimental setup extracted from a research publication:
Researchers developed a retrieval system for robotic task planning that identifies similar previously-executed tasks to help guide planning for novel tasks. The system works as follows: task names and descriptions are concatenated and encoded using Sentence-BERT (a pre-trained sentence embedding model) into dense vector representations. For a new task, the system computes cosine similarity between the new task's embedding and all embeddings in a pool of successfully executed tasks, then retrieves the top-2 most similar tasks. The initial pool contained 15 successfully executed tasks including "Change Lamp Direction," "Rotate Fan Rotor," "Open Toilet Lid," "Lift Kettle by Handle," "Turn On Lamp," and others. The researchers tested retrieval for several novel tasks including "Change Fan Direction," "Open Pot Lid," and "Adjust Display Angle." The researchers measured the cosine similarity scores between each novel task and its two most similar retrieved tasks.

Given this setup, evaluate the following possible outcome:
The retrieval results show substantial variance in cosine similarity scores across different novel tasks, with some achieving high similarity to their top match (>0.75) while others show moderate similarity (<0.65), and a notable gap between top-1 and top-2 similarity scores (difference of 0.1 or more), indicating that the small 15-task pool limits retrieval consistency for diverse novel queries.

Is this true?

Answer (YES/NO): NO